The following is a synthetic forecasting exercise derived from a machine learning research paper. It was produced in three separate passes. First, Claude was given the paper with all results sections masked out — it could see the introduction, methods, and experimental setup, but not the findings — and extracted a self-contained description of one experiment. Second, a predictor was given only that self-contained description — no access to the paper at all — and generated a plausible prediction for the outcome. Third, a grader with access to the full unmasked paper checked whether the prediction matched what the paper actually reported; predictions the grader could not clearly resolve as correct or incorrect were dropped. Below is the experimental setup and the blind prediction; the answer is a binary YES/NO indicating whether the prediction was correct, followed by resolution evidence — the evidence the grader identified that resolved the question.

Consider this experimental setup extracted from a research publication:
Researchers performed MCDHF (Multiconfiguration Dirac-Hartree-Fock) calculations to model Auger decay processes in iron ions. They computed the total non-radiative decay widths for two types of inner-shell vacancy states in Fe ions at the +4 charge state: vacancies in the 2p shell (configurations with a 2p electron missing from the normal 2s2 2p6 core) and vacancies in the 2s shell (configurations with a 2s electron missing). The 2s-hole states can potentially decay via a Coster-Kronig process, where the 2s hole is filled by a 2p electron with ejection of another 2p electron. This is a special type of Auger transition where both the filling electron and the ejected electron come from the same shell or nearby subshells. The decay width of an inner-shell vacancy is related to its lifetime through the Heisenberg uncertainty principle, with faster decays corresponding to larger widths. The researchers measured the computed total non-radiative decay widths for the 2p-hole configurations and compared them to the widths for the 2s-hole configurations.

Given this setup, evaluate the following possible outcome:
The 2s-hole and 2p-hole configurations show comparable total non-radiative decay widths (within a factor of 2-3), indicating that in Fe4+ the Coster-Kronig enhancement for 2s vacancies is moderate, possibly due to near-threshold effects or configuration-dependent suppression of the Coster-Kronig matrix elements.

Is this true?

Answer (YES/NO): NO